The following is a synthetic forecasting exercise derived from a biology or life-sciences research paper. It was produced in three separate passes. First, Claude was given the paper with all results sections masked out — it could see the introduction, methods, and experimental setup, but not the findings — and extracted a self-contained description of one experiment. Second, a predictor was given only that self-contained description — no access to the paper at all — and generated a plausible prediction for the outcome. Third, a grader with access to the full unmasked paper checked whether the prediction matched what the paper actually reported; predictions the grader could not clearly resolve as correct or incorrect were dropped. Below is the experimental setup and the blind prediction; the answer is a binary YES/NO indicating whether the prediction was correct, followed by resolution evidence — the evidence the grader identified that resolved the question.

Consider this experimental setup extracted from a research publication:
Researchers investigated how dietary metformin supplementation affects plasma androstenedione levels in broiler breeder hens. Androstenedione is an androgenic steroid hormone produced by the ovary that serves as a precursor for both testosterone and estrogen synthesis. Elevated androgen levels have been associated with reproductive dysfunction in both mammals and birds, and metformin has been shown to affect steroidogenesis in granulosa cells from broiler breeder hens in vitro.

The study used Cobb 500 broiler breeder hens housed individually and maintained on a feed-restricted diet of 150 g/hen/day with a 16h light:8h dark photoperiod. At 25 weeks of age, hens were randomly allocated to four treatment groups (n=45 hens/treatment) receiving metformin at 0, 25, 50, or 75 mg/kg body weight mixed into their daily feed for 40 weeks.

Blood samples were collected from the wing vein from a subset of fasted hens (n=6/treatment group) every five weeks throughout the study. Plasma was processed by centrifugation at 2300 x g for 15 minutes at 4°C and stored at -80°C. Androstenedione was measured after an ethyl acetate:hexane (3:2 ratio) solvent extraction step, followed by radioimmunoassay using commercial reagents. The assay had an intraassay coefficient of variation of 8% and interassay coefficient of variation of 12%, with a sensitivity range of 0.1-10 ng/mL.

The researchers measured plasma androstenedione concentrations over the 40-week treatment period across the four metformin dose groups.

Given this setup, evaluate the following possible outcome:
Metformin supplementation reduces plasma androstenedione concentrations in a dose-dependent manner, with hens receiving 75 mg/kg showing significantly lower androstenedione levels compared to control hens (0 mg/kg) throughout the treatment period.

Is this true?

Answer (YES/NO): NO